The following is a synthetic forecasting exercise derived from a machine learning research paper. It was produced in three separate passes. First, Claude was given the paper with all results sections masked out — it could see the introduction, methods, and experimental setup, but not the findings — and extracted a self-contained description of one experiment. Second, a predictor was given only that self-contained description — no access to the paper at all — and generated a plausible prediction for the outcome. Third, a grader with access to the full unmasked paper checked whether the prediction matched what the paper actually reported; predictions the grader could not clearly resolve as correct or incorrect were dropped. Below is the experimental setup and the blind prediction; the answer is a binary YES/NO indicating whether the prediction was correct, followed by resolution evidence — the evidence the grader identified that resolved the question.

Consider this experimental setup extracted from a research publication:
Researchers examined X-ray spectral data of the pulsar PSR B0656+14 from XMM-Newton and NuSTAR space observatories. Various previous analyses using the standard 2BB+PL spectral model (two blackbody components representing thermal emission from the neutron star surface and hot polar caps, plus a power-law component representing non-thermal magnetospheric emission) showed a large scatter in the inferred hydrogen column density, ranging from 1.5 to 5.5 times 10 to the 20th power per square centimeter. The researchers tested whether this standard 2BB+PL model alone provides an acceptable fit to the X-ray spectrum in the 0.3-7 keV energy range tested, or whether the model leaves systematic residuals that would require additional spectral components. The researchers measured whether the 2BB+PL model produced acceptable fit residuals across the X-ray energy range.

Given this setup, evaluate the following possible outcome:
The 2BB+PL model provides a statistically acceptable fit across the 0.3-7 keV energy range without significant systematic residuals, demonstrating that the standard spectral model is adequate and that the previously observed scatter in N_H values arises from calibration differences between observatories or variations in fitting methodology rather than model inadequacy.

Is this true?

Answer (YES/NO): NO